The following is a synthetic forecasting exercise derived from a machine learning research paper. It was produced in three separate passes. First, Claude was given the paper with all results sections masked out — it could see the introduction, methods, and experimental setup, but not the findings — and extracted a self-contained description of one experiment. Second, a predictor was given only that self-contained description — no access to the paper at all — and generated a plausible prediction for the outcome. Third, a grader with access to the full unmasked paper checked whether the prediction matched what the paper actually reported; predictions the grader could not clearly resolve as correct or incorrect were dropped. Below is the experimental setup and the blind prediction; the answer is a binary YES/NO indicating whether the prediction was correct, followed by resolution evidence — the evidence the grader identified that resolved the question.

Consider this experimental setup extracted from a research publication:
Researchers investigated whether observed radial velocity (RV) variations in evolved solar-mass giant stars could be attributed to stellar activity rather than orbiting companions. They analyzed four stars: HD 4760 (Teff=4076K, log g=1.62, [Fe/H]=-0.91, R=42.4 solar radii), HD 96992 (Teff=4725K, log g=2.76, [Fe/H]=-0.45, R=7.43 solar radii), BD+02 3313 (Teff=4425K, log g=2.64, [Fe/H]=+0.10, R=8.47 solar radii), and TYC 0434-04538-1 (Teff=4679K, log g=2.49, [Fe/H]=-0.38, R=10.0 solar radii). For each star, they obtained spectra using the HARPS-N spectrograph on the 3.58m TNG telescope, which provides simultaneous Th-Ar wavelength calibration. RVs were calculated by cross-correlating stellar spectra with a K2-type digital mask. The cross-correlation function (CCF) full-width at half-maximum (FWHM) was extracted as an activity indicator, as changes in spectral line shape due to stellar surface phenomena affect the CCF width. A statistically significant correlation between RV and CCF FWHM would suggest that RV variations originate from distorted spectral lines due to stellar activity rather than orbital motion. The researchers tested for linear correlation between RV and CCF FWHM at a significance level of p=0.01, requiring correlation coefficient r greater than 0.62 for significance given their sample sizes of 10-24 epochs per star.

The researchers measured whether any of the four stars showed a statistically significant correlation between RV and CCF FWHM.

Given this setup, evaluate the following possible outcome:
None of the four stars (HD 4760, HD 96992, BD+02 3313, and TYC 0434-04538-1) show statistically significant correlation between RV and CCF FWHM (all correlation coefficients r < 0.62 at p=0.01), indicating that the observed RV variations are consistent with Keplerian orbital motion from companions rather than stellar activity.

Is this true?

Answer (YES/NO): NO